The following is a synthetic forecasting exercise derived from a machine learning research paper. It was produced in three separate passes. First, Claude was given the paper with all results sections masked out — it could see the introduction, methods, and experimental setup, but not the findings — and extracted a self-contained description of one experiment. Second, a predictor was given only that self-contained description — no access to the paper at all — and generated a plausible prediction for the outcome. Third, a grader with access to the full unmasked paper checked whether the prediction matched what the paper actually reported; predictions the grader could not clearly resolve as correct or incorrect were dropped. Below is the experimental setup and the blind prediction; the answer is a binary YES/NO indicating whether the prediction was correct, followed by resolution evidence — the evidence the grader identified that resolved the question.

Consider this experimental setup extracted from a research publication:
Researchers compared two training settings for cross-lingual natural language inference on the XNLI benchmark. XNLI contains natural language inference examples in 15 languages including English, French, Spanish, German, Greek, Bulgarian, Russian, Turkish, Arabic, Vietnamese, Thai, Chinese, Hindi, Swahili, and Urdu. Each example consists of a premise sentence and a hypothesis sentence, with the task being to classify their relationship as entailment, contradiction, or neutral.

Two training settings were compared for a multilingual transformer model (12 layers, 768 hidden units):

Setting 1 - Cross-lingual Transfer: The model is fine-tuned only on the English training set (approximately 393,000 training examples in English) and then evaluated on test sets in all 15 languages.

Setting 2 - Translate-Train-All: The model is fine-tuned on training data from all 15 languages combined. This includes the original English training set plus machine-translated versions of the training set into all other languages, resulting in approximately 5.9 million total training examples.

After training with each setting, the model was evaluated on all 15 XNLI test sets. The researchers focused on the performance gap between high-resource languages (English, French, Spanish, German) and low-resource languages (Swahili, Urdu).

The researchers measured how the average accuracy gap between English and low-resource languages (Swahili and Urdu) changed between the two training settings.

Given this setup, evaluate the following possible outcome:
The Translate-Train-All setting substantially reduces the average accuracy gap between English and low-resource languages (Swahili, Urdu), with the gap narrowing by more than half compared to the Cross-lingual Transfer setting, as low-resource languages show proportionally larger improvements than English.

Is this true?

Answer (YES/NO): NO